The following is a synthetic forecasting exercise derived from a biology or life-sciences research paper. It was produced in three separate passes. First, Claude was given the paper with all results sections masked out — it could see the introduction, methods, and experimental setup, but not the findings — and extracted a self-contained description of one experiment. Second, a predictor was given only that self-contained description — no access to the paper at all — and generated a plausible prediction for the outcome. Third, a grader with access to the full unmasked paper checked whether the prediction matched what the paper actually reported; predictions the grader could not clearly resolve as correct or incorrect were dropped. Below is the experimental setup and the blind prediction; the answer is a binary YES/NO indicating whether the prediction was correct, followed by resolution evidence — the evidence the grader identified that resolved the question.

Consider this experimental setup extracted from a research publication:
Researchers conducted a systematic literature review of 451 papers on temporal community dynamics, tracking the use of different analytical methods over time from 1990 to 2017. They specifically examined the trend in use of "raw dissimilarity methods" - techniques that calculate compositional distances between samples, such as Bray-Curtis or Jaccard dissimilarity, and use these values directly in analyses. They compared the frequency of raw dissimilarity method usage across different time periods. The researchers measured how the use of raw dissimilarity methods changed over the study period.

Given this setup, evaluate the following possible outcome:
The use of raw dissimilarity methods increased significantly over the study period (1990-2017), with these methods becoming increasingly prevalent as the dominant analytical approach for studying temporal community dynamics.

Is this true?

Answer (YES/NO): NO